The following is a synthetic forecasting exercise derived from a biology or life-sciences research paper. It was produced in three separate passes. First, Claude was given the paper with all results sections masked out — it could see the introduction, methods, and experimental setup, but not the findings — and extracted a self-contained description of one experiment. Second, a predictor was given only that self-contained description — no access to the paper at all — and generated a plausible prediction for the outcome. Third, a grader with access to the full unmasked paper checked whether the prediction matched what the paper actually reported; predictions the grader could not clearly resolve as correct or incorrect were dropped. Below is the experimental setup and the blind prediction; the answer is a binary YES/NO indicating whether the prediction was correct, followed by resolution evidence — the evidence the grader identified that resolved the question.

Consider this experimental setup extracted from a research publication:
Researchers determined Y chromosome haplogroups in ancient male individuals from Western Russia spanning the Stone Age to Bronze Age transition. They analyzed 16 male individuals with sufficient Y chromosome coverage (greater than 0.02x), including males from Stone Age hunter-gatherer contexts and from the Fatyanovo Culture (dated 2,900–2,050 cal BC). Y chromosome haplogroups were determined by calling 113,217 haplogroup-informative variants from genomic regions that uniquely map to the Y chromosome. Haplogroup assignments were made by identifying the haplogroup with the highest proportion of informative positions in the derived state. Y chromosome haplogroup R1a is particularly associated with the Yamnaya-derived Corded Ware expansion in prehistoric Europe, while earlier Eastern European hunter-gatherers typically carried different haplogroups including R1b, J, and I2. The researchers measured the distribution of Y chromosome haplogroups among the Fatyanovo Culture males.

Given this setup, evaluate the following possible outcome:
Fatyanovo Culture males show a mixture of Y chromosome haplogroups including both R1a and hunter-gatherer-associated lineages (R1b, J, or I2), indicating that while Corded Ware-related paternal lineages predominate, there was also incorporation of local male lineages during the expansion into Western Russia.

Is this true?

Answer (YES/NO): NO